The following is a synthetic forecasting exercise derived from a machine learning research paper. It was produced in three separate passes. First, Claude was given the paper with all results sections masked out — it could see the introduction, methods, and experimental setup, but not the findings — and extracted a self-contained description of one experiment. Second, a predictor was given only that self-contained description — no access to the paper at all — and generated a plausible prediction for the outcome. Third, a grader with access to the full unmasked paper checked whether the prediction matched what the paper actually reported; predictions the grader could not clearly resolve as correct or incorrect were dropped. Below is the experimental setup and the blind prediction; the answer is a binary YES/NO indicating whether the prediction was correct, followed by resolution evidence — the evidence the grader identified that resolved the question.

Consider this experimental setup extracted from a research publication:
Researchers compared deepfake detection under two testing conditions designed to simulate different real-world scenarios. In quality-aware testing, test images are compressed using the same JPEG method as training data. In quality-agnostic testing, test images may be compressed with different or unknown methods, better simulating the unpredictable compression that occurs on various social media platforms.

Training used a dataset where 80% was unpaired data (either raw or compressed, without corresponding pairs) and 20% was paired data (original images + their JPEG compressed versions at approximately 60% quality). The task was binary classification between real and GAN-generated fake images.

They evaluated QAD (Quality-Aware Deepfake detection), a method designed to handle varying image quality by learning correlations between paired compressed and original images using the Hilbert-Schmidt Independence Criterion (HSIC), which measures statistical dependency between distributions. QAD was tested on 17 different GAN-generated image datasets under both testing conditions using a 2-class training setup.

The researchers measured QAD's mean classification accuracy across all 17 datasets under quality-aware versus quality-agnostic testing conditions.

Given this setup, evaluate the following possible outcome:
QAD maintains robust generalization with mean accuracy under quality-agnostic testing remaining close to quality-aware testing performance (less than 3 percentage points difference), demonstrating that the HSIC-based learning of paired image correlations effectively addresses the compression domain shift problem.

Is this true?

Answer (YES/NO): YES